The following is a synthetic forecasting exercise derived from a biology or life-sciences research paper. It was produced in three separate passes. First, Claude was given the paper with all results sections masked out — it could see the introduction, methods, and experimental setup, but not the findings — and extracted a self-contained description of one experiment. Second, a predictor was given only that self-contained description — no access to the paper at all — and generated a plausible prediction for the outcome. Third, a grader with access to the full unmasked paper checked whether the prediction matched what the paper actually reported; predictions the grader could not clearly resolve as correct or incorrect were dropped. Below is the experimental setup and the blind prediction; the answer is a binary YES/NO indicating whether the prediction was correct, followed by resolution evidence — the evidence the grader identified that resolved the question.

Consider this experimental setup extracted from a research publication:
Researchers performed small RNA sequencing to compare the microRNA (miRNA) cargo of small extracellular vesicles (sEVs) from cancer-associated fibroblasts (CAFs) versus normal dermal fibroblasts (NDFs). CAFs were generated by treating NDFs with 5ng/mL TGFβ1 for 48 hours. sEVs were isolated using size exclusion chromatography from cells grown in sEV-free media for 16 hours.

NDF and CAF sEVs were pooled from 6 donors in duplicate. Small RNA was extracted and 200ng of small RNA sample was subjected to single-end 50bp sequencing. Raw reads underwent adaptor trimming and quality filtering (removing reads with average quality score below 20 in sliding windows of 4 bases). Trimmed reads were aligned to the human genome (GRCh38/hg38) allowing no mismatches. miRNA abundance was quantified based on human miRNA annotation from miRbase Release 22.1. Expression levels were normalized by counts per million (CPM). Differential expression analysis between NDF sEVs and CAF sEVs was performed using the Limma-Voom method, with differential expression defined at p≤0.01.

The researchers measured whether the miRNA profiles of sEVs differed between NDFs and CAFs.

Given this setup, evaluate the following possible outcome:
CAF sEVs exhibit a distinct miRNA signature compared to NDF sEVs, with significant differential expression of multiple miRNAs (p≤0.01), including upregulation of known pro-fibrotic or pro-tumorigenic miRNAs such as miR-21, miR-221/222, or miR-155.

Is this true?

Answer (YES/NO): NO